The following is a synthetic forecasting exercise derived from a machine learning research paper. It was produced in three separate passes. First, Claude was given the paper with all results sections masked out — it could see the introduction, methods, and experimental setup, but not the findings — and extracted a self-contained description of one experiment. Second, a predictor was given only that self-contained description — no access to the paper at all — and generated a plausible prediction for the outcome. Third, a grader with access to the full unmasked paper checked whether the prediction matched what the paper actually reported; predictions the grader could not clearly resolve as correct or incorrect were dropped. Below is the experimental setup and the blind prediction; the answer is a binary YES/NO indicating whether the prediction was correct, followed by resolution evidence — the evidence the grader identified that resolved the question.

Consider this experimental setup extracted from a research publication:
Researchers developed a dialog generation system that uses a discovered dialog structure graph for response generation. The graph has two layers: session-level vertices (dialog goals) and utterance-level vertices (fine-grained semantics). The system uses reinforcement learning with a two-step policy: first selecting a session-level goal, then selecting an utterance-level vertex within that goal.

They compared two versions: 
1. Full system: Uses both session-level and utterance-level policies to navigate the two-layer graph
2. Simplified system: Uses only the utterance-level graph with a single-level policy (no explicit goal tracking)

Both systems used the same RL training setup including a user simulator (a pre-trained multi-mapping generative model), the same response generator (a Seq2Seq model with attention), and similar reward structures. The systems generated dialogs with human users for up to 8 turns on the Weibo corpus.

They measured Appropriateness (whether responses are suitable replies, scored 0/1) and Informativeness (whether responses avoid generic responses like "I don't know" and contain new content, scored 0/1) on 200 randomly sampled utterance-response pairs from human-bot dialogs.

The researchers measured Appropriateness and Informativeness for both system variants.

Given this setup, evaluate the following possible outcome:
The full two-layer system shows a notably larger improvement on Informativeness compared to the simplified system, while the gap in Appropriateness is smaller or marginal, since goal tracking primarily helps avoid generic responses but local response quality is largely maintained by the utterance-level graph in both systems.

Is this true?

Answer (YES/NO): NO